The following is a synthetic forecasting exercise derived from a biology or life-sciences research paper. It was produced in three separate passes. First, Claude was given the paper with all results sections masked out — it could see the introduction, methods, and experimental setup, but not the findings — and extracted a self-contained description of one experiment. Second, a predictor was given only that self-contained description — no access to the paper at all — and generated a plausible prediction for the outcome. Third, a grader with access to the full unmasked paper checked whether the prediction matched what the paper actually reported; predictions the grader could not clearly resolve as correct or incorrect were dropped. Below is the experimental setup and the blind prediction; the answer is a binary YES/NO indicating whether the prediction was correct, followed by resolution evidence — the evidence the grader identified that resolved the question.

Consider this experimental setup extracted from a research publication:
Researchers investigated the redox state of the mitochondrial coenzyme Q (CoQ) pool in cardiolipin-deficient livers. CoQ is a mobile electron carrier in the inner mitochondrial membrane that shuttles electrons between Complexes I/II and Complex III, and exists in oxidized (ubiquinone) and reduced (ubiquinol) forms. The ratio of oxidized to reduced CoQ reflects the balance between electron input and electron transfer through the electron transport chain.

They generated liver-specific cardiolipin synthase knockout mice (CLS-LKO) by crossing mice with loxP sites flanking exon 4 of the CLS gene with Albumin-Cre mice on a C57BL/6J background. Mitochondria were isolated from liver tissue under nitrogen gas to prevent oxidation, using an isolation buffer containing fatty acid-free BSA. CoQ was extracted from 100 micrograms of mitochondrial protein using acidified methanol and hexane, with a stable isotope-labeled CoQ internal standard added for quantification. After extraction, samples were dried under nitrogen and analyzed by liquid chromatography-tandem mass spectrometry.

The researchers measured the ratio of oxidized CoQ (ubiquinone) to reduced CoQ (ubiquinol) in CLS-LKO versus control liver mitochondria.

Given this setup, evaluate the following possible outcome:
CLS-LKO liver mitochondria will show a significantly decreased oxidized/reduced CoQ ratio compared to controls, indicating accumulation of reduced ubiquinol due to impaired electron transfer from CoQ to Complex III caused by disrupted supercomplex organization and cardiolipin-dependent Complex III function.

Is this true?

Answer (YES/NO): NO